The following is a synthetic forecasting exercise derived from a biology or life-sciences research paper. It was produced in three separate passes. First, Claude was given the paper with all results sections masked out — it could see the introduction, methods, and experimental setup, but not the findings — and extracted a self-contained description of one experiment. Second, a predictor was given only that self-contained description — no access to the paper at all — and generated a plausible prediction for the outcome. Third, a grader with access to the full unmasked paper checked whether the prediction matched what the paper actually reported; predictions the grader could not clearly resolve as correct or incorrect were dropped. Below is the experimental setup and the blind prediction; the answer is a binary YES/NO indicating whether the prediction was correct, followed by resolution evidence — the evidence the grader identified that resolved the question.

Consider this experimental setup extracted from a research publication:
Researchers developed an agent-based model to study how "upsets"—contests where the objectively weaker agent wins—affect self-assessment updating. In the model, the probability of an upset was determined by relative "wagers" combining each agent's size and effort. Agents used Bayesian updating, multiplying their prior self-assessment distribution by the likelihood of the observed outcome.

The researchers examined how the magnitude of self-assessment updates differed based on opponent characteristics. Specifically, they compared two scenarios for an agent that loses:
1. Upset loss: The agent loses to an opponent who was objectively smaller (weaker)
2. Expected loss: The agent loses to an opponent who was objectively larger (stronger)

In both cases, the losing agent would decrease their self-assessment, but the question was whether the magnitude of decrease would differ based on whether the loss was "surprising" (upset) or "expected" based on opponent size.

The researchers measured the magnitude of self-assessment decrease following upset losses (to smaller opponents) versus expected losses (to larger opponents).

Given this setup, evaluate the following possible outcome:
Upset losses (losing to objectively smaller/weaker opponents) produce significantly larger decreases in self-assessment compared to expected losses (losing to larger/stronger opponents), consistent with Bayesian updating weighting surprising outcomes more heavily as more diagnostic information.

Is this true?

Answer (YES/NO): YES